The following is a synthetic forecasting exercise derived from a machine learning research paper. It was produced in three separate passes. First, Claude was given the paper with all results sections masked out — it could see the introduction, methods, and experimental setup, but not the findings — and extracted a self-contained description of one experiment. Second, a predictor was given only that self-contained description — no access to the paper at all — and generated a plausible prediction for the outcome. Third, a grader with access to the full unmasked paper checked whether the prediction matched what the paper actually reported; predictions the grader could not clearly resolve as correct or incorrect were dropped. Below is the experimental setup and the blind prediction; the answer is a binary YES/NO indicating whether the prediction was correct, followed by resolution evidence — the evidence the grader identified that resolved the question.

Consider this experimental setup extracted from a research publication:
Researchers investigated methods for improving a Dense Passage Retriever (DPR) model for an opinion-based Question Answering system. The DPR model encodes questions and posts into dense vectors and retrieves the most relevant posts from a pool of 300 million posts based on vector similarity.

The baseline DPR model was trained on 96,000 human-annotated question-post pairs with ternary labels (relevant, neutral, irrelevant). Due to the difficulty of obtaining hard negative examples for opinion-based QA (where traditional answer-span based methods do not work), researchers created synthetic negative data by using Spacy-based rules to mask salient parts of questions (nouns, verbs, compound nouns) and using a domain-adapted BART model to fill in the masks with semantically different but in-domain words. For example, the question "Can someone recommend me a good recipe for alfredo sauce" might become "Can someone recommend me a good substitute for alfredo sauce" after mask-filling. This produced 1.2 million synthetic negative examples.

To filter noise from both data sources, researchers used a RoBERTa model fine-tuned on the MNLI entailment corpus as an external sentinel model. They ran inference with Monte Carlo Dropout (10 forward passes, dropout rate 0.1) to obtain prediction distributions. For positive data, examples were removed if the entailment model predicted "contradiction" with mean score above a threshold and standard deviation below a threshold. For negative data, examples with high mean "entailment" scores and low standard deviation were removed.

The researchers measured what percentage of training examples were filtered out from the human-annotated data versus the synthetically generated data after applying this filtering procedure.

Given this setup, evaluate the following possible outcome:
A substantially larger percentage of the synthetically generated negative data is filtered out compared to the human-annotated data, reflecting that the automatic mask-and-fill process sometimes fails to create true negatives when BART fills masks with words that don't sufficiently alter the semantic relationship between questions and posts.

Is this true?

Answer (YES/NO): YES